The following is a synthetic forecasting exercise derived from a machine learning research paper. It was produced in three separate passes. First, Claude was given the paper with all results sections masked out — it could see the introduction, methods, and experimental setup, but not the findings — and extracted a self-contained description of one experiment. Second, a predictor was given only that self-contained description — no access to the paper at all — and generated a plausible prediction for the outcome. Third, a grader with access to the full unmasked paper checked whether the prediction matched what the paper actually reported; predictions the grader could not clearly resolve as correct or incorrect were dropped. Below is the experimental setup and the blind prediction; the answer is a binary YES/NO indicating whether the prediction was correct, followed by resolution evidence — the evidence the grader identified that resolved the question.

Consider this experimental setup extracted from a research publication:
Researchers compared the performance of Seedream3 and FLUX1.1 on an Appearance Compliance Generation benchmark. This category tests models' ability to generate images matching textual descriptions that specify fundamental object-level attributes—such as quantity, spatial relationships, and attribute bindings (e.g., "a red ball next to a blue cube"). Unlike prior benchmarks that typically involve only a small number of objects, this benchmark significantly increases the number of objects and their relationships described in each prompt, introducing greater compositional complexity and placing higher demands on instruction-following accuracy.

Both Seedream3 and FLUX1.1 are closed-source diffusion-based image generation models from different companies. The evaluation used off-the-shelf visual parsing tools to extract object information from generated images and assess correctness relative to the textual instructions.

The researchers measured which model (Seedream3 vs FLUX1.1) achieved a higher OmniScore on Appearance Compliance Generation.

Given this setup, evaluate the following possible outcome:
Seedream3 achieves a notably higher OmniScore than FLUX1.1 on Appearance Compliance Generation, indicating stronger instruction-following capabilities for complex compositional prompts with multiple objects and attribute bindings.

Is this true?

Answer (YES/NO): YES